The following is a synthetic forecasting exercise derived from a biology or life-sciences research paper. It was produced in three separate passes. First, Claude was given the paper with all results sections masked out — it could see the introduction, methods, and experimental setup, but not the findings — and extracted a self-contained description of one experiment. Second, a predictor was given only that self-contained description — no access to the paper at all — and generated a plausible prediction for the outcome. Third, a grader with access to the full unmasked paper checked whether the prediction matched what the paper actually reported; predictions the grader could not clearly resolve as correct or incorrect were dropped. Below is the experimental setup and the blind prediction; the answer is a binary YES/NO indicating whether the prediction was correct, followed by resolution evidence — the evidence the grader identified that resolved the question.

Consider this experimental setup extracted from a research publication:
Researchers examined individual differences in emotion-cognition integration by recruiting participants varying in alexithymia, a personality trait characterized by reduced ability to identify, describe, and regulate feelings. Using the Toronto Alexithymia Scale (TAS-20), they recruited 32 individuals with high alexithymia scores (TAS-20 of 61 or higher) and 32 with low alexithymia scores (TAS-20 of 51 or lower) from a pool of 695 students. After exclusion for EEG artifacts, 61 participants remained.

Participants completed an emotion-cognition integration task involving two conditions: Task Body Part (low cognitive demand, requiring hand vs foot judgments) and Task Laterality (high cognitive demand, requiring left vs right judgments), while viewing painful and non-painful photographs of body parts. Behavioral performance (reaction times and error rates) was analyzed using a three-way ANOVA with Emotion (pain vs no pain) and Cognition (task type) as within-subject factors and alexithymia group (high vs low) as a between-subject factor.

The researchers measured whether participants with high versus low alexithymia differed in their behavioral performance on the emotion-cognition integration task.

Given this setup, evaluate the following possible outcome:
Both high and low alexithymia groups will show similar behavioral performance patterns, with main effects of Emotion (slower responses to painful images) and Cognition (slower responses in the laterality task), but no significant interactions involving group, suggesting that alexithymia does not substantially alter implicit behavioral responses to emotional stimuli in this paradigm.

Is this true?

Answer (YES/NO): YES